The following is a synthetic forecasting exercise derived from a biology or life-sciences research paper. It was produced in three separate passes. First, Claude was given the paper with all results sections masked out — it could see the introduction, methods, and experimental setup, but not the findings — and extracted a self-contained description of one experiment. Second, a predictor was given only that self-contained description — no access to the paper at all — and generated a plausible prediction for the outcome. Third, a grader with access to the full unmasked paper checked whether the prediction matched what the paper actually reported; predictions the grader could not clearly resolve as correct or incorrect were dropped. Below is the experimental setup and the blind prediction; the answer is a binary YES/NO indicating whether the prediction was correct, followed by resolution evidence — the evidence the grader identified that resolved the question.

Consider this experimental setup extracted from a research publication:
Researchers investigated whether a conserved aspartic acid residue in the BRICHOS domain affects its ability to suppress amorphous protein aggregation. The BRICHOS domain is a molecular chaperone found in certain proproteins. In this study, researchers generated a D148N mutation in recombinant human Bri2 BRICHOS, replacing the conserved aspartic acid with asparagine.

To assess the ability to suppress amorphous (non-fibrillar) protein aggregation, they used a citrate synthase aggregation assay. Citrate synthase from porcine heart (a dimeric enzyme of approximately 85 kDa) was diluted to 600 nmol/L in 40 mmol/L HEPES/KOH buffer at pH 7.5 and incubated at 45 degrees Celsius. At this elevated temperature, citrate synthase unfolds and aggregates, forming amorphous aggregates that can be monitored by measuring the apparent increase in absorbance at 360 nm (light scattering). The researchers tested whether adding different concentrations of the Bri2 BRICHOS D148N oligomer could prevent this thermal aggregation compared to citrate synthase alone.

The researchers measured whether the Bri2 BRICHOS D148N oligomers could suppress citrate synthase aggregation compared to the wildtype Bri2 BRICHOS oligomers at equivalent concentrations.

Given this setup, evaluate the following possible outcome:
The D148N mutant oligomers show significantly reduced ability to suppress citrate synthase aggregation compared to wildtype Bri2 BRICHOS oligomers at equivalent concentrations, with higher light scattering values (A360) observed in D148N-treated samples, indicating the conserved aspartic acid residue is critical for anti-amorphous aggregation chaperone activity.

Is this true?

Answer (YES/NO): NO